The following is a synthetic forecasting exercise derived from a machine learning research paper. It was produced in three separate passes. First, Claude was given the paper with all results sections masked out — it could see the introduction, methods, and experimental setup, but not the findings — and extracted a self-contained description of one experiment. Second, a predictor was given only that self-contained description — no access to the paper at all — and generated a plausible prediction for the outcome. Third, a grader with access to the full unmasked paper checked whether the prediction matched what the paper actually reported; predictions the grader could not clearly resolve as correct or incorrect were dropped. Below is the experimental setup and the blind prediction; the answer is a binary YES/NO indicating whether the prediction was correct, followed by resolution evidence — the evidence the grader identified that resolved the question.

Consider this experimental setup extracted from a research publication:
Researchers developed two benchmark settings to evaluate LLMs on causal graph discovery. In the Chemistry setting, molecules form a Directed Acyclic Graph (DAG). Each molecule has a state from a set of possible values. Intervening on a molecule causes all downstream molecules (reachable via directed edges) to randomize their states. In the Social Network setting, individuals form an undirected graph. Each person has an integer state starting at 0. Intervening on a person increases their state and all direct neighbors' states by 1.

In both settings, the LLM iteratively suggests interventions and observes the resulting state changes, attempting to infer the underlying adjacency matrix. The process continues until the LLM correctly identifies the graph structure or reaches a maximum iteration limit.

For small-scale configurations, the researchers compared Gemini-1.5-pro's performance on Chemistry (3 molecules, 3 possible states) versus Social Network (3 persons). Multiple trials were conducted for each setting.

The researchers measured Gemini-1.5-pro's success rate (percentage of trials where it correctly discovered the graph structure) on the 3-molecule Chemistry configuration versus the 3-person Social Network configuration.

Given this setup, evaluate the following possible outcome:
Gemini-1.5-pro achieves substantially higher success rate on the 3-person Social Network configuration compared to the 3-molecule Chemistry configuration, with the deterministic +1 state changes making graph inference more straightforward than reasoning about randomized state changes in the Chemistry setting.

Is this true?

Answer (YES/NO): NO